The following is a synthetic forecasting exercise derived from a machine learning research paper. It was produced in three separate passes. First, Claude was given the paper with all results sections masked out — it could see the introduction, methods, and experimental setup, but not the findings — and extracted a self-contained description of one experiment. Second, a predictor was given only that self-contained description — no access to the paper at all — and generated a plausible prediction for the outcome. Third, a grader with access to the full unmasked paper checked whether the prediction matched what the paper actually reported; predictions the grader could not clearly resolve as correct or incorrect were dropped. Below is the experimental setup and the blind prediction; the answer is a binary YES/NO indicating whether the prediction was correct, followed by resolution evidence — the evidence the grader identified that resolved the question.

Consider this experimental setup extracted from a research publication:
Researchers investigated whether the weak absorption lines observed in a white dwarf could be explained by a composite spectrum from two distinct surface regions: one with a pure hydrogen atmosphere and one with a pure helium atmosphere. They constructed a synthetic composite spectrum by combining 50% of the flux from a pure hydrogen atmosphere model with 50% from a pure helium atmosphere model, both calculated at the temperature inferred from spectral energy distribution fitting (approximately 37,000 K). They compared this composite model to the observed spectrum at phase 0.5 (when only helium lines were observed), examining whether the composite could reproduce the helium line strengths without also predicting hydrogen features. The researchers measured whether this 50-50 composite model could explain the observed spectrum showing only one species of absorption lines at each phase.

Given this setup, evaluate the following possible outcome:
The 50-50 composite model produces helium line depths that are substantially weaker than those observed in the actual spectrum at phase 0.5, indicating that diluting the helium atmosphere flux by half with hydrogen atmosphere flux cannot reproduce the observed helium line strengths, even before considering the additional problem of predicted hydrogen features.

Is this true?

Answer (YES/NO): NO